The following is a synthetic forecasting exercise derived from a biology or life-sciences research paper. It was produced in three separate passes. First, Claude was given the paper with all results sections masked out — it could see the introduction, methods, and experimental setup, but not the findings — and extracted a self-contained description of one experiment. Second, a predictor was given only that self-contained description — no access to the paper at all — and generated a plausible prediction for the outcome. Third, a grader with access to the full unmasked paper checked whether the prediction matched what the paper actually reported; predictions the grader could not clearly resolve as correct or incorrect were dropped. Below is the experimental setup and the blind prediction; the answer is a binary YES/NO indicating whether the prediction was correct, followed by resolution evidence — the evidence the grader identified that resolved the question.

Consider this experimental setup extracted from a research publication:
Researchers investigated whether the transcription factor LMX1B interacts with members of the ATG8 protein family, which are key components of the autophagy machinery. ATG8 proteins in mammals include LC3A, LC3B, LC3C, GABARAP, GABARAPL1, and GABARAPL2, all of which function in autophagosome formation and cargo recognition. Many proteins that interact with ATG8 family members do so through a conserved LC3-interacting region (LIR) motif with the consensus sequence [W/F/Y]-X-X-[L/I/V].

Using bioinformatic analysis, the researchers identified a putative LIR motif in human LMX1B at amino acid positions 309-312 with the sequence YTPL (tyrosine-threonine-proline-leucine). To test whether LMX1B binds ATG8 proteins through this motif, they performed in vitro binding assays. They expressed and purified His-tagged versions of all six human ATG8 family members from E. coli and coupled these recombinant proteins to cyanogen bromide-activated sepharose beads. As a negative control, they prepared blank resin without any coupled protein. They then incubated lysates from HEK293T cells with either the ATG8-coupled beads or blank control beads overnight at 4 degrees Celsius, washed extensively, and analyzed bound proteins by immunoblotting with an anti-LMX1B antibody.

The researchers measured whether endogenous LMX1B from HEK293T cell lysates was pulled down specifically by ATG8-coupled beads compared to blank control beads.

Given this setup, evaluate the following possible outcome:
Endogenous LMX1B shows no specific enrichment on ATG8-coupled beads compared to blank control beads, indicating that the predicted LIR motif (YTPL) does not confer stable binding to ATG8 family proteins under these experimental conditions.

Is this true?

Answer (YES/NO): NO